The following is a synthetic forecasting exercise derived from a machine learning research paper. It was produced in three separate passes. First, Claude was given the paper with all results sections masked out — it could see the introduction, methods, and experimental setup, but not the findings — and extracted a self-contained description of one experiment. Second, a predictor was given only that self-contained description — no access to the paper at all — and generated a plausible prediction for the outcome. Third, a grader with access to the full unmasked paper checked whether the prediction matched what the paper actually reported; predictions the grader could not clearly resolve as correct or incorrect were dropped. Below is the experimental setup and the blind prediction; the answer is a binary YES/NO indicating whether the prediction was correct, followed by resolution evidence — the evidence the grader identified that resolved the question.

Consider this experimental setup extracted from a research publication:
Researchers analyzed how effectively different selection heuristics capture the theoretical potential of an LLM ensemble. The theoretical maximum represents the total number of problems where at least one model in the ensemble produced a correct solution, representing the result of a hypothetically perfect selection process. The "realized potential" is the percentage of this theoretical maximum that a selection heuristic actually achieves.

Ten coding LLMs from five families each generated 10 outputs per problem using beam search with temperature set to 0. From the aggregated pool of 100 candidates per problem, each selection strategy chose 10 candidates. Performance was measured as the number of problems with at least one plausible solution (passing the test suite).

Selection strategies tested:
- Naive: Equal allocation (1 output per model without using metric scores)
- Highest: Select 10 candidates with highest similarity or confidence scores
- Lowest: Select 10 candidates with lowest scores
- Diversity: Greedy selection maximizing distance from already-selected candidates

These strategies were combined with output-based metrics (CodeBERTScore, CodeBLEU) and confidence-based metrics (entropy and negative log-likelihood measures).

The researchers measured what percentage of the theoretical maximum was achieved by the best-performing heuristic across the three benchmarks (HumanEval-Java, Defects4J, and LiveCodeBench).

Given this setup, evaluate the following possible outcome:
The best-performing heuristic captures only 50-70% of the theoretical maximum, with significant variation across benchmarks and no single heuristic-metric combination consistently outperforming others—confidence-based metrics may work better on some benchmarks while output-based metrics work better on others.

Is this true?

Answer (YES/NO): NO